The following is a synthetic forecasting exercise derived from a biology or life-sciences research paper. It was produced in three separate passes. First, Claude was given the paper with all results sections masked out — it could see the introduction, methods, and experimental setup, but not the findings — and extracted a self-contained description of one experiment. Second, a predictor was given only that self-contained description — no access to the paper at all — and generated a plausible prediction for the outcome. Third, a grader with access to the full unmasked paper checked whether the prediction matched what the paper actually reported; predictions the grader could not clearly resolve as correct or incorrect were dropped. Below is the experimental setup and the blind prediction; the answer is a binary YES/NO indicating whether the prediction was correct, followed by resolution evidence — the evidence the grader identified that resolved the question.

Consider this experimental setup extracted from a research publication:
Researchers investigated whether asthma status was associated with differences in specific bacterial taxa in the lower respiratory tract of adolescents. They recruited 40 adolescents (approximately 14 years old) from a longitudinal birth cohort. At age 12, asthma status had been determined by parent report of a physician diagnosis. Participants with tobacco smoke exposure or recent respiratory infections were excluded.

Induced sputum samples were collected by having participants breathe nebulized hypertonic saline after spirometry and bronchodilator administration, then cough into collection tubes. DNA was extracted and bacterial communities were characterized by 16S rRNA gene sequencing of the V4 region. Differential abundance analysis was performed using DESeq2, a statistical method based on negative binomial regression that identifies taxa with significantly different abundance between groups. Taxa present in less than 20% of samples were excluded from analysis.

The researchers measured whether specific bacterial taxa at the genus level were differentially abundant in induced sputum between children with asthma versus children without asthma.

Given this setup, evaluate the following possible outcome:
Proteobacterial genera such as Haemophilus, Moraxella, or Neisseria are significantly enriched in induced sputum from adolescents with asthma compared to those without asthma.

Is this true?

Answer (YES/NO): NO